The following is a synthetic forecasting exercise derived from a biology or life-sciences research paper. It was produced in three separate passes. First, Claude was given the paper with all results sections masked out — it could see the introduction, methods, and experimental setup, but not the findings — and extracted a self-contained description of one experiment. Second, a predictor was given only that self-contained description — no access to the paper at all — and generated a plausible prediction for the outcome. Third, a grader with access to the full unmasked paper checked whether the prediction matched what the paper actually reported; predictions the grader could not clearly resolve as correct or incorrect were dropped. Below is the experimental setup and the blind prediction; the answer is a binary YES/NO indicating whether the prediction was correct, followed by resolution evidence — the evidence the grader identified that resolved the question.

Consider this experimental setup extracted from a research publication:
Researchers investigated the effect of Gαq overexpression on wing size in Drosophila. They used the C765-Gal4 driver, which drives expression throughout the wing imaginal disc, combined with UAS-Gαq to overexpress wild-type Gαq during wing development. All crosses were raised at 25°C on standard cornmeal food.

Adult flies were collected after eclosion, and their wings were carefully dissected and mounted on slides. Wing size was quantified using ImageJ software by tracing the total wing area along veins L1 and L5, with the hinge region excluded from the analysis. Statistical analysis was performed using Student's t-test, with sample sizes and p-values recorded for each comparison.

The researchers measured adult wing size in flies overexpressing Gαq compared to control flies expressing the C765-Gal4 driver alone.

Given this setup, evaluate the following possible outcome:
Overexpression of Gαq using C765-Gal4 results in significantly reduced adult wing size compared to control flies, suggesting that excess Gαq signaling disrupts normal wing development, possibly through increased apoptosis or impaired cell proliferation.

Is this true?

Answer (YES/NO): NO